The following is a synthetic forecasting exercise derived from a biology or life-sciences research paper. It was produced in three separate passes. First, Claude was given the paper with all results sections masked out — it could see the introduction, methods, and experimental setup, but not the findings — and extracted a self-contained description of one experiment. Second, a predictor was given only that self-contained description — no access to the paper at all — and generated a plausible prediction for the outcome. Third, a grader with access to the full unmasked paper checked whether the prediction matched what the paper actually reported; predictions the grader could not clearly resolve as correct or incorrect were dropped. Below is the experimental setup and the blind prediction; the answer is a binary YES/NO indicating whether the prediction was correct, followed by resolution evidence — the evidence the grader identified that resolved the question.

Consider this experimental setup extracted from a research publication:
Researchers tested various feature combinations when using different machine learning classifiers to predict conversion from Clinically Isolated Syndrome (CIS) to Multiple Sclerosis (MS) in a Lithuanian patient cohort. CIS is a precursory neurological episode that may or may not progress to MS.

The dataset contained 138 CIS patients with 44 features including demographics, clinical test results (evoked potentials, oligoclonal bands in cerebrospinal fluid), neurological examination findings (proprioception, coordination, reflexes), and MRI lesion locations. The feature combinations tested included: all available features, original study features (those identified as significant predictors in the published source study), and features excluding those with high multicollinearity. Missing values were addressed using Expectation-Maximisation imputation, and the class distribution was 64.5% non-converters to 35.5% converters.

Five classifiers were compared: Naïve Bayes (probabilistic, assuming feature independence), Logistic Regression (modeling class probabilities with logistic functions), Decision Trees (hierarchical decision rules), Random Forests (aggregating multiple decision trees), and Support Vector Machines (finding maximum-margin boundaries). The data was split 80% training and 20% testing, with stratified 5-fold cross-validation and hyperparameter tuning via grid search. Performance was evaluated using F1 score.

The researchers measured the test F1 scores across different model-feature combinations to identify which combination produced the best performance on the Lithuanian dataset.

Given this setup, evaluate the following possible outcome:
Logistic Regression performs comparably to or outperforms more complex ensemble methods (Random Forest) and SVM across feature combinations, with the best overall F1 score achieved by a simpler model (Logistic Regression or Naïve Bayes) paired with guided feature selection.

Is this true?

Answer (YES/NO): NO